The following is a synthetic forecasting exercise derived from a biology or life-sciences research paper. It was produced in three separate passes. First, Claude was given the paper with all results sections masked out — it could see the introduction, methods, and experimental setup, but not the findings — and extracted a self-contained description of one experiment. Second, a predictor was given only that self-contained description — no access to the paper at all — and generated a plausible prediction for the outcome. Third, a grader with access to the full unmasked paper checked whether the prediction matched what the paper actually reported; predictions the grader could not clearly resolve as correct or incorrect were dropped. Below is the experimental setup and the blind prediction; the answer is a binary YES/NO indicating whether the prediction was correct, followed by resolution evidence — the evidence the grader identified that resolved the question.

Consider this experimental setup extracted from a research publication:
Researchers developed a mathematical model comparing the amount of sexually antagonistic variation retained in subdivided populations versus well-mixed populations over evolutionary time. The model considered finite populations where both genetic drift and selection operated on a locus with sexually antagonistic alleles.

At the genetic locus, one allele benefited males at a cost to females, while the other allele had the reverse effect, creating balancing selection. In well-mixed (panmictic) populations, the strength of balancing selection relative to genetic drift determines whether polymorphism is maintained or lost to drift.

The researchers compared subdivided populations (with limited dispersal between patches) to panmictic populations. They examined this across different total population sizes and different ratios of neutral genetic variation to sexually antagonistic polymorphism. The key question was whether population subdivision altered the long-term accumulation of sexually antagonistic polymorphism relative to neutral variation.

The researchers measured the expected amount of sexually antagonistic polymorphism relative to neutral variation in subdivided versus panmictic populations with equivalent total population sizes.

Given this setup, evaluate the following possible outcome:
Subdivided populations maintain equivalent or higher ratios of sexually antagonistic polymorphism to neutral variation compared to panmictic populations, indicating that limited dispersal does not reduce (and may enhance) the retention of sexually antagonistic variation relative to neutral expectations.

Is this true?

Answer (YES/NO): NO